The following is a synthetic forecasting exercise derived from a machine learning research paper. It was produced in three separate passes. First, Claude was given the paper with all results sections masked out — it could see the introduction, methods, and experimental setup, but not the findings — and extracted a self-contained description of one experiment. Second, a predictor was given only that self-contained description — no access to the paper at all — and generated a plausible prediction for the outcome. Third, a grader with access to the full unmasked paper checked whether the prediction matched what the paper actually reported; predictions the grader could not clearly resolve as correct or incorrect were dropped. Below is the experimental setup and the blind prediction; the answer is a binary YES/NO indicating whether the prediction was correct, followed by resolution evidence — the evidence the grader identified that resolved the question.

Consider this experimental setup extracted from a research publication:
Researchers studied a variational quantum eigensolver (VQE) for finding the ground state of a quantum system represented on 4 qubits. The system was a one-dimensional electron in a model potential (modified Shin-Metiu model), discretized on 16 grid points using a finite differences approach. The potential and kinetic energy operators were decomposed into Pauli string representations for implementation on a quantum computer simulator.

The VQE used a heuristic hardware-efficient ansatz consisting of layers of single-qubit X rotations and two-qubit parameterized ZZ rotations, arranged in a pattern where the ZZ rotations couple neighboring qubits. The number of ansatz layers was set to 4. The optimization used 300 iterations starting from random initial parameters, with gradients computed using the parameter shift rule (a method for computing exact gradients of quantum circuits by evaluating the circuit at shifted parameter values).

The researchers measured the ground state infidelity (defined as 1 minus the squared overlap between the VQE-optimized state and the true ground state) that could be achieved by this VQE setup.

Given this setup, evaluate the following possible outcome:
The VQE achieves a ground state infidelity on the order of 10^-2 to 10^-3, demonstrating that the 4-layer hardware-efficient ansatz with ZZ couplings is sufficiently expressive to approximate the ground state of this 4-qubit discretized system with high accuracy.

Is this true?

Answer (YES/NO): NO